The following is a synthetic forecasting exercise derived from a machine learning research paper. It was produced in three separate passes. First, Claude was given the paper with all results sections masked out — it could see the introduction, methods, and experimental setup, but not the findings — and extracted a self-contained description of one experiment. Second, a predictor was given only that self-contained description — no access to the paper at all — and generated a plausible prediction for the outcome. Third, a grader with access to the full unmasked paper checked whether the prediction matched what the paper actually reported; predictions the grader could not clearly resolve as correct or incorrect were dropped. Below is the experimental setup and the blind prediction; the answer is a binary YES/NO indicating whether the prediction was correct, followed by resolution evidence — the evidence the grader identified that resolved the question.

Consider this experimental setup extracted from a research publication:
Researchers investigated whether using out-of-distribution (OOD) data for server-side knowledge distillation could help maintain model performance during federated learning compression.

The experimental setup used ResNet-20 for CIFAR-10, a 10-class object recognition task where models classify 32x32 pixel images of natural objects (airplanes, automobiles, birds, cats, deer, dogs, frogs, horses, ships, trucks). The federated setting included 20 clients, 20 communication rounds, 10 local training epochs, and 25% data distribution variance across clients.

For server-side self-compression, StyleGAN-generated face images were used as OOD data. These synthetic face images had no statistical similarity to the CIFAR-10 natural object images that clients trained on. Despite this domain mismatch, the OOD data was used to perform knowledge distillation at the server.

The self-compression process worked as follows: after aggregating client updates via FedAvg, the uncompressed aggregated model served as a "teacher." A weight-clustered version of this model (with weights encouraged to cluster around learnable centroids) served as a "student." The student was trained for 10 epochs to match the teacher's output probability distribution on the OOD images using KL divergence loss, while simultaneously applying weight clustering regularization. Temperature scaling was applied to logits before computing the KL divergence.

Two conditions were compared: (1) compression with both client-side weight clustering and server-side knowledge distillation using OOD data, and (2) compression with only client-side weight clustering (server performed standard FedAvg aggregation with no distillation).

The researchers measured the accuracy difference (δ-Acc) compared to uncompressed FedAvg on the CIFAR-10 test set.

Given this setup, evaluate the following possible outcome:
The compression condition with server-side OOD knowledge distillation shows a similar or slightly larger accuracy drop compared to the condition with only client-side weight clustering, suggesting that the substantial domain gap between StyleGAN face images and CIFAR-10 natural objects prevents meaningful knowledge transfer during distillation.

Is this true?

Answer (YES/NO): YES